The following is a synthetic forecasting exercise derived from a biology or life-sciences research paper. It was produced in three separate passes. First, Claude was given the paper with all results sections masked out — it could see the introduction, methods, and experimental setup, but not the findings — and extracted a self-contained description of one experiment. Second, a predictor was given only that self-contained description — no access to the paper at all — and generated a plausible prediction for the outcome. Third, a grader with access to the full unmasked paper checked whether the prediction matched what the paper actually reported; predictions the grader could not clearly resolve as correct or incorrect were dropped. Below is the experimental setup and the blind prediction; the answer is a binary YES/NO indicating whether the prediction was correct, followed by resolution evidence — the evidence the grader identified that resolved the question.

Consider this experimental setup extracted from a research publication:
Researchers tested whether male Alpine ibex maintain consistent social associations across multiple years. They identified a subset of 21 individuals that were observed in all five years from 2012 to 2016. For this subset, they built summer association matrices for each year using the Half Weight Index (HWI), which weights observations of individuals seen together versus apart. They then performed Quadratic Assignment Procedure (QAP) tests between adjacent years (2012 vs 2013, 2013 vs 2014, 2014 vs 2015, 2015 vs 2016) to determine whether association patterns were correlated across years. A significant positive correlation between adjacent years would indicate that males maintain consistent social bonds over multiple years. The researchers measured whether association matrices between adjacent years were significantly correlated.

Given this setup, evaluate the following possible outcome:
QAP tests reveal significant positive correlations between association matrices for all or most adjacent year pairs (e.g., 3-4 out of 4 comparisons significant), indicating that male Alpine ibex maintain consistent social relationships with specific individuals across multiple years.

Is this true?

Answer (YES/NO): YES